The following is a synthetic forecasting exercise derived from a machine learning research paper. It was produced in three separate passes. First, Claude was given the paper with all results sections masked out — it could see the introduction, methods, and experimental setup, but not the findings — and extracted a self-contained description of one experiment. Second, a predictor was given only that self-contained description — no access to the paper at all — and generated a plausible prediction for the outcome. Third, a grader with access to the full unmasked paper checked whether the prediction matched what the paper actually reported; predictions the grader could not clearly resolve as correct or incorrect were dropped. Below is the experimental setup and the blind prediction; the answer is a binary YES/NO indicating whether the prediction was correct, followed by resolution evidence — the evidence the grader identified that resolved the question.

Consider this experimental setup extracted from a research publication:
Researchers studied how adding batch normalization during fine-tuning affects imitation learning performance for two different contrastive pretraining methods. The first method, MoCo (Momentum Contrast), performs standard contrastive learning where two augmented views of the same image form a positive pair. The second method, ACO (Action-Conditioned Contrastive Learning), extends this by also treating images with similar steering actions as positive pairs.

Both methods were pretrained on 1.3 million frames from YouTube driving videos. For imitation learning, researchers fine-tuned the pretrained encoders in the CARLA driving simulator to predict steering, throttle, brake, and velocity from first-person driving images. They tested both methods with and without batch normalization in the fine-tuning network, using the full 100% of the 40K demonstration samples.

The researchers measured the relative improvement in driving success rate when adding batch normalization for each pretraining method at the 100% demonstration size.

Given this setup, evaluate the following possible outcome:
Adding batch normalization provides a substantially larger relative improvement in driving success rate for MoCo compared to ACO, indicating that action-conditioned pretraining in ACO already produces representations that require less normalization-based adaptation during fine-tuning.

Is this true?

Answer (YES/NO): NO